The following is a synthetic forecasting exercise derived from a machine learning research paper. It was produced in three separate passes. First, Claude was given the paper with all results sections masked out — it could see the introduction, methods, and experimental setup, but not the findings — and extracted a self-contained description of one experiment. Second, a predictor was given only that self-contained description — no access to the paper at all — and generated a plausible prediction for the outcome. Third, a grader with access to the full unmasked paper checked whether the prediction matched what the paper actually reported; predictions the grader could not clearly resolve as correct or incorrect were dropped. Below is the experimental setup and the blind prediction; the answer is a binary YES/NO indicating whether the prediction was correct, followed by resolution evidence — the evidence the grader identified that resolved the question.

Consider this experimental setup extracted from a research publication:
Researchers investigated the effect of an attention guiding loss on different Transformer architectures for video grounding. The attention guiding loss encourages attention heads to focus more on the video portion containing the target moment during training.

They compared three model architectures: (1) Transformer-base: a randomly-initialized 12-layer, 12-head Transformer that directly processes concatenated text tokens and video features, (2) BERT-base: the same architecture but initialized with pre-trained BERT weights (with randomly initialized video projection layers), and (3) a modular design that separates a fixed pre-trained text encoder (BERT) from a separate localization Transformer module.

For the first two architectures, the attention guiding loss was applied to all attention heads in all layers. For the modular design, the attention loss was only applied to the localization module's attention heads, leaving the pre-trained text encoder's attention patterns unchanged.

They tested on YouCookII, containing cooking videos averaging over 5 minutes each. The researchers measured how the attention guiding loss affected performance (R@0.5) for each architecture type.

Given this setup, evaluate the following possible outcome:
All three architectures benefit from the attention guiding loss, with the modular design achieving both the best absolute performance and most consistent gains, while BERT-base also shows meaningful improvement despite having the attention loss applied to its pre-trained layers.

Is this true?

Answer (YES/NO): YES